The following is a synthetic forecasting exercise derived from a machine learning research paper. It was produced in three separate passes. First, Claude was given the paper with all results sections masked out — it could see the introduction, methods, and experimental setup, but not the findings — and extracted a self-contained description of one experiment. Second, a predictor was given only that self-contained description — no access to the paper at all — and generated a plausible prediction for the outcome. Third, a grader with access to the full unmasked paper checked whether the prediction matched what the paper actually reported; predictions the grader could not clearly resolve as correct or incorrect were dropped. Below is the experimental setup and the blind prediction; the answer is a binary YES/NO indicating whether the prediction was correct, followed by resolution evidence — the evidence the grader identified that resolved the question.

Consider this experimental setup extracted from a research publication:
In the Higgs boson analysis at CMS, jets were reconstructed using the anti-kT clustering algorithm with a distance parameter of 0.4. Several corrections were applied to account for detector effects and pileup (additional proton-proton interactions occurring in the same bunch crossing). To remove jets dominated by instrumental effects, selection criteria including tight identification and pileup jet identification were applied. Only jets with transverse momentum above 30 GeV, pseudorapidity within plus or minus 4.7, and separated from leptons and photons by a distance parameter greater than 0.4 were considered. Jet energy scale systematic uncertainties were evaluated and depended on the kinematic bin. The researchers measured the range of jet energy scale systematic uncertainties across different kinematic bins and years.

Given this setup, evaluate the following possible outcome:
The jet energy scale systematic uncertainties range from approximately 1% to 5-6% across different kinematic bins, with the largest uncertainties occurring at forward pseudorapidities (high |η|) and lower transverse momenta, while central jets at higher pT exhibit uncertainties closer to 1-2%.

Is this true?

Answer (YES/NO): NO